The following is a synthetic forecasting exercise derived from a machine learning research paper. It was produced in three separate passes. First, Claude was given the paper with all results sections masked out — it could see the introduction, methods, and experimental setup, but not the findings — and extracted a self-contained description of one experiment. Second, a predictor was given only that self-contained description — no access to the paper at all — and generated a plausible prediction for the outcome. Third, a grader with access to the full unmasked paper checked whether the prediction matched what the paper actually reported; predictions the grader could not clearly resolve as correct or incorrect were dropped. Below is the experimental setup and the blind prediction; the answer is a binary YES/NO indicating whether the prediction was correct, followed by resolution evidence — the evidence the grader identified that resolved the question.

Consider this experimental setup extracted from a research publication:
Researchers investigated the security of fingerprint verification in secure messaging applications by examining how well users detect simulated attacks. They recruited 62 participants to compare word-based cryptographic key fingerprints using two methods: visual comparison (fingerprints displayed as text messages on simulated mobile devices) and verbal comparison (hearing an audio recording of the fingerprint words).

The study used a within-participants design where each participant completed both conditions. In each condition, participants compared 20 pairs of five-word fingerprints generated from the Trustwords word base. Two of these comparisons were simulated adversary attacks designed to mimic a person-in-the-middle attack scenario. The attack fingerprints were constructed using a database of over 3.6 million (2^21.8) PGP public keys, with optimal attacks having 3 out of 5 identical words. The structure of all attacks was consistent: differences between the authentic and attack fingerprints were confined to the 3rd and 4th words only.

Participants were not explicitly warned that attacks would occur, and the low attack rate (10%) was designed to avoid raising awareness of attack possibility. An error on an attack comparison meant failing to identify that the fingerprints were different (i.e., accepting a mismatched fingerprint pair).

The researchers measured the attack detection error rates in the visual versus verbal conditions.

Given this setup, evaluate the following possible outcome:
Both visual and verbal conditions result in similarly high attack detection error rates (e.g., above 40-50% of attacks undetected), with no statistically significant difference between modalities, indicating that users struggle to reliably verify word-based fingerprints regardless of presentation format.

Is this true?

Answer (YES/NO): NO